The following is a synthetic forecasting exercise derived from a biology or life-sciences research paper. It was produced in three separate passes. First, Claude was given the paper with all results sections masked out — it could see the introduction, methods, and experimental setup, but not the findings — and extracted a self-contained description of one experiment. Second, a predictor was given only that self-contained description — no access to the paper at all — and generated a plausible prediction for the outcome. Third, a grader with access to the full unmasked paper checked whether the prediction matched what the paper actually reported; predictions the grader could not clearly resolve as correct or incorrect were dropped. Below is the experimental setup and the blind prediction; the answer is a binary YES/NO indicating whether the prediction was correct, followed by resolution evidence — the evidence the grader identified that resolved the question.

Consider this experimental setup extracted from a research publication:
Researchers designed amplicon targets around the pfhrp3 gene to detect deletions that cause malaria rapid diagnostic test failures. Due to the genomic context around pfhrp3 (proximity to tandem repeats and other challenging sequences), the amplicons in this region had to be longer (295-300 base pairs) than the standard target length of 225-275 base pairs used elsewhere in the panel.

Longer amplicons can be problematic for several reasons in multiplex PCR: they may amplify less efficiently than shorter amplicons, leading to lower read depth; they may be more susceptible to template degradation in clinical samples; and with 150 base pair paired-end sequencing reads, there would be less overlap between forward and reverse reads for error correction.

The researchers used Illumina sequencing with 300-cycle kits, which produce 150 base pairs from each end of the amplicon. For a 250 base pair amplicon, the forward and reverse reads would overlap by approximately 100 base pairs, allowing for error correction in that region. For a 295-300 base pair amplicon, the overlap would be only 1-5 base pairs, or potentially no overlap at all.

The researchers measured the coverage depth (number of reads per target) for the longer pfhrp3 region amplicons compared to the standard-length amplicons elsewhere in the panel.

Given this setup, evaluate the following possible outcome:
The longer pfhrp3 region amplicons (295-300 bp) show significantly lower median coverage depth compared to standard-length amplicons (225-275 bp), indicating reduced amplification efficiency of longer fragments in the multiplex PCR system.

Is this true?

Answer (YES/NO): YES